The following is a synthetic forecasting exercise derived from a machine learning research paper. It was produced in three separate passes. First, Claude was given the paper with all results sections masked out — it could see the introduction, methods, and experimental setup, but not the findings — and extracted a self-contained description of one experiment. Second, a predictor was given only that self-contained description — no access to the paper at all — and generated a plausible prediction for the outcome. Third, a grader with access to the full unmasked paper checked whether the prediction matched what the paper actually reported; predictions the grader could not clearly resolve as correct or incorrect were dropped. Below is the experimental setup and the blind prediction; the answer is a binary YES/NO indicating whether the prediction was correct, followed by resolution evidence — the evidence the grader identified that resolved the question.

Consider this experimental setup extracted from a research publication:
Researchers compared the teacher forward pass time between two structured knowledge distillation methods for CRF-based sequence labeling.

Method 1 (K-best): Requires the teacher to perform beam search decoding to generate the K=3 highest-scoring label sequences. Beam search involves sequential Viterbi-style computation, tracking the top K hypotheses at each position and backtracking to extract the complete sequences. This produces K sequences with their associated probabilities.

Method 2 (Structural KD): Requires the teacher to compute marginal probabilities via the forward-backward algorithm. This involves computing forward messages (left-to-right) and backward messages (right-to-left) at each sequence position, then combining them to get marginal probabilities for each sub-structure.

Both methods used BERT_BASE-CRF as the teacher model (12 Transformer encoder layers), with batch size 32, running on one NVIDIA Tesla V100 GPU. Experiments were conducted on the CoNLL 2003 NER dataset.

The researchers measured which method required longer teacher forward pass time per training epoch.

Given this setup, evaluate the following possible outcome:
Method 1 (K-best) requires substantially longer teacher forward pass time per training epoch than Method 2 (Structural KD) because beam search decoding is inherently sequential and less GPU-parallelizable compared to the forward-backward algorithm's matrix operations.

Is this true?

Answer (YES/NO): NO